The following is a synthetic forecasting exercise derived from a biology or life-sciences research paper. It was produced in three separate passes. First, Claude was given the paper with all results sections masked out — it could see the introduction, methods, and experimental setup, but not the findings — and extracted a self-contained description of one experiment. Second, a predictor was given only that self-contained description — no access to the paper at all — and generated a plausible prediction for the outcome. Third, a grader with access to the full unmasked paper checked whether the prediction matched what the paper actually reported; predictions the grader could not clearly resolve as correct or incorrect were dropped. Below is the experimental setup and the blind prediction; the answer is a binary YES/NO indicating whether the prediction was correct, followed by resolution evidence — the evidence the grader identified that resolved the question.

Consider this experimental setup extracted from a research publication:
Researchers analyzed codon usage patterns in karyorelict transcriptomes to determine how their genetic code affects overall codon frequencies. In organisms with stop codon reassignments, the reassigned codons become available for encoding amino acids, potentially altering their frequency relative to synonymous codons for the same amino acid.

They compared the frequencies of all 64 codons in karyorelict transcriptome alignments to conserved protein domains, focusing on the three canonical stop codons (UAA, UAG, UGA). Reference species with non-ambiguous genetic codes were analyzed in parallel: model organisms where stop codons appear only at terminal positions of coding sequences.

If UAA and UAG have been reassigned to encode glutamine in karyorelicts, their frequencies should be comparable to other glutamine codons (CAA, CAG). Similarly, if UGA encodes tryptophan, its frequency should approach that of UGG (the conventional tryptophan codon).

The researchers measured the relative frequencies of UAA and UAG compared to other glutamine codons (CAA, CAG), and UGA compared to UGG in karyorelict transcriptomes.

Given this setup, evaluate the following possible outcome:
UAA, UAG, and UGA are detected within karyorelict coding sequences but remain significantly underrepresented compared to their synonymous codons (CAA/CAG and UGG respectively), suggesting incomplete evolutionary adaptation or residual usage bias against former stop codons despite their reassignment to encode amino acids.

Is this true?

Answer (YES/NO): NO